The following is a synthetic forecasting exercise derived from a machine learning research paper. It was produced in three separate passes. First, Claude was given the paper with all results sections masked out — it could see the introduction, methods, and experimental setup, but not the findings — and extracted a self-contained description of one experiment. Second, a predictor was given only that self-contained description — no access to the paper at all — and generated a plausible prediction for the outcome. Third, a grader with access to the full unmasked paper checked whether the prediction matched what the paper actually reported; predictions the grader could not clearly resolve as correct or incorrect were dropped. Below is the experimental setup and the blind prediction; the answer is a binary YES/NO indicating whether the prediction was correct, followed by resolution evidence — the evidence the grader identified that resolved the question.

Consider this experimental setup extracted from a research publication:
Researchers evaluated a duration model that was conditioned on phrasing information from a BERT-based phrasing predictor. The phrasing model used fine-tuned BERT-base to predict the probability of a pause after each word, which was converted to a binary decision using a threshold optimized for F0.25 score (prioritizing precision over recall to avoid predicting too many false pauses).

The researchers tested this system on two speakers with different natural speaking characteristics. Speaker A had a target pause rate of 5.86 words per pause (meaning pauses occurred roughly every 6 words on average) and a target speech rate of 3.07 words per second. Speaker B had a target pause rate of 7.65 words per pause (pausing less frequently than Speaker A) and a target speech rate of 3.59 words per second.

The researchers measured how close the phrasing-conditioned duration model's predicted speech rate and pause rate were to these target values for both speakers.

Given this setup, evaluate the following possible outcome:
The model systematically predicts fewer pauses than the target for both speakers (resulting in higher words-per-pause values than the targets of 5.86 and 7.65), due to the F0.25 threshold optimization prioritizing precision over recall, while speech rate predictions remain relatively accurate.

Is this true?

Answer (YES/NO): NO